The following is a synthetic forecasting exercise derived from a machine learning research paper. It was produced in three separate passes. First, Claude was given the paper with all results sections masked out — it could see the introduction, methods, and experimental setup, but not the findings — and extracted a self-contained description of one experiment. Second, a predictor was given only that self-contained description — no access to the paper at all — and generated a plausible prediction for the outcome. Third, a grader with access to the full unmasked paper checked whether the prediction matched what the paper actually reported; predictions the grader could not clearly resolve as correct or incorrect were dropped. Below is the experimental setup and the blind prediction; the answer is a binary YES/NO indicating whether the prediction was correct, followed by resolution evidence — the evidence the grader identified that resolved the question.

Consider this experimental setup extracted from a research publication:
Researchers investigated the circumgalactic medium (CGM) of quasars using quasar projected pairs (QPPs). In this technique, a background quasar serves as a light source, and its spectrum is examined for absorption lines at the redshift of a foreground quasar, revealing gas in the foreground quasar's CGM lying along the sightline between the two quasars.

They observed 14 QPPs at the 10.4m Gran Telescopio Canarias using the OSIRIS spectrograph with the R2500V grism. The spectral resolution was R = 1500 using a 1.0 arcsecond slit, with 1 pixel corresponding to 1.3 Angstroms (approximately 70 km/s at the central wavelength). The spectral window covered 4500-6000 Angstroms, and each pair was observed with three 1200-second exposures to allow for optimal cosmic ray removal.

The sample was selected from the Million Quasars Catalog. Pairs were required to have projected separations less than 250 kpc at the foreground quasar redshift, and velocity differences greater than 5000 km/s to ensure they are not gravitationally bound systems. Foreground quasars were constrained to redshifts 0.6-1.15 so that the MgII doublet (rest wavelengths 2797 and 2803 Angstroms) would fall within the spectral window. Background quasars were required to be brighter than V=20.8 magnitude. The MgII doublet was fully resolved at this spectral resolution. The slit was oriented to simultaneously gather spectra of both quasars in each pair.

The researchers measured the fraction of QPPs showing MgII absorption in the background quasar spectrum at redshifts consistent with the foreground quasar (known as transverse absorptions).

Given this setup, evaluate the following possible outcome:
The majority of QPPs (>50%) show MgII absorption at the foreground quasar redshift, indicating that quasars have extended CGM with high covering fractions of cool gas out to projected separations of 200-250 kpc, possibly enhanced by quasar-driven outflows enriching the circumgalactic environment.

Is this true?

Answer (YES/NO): NO